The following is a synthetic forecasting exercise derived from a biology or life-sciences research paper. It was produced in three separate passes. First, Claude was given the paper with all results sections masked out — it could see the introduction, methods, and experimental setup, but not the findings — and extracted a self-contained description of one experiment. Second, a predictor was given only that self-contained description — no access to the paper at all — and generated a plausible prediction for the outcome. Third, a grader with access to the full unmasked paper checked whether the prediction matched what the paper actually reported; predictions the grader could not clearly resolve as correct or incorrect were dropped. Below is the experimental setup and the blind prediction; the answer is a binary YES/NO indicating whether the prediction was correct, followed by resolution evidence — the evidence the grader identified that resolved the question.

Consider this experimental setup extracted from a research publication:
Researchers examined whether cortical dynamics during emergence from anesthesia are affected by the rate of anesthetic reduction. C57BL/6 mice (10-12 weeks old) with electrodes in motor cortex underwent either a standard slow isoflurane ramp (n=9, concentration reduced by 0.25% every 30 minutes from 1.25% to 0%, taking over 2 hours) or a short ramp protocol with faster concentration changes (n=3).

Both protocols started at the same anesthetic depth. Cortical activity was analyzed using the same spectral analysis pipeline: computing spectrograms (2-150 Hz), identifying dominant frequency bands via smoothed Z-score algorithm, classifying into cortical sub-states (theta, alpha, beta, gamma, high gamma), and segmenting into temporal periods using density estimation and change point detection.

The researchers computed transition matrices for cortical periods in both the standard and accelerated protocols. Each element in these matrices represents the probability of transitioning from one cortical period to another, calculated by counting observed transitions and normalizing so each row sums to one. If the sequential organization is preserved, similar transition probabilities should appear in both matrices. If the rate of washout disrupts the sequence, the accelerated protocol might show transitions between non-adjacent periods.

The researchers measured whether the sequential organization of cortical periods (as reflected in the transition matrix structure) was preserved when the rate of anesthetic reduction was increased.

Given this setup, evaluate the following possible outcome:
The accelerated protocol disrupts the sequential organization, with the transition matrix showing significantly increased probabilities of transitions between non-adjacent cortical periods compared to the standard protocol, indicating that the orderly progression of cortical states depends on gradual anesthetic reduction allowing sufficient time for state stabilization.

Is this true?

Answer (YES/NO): NO